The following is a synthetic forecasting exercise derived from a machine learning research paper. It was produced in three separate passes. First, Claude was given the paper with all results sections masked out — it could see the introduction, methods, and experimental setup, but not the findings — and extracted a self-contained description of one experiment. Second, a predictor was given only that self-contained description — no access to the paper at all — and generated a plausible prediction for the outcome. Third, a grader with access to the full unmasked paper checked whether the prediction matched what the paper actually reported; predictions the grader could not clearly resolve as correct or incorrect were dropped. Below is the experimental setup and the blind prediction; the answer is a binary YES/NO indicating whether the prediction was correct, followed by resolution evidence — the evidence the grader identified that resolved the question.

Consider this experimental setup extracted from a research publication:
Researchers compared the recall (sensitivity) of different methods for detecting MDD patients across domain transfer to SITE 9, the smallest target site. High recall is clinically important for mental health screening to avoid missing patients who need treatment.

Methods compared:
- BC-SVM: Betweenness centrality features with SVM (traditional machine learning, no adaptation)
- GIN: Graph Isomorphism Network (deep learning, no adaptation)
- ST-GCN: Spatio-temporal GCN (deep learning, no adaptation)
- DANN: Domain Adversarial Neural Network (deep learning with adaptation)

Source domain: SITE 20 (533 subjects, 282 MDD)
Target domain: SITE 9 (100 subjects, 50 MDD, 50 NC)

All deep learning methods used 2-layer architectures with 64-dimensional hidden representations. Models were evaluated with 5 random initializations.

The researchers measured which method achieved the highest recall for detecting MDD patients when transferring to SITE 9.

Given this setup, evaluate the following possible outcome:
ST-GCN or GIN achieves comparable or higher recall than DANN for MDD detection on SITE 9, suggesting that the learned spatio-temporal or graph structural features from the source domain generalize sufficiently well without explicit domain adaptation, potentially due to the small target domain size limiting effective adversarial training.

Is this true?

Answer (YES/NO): YES